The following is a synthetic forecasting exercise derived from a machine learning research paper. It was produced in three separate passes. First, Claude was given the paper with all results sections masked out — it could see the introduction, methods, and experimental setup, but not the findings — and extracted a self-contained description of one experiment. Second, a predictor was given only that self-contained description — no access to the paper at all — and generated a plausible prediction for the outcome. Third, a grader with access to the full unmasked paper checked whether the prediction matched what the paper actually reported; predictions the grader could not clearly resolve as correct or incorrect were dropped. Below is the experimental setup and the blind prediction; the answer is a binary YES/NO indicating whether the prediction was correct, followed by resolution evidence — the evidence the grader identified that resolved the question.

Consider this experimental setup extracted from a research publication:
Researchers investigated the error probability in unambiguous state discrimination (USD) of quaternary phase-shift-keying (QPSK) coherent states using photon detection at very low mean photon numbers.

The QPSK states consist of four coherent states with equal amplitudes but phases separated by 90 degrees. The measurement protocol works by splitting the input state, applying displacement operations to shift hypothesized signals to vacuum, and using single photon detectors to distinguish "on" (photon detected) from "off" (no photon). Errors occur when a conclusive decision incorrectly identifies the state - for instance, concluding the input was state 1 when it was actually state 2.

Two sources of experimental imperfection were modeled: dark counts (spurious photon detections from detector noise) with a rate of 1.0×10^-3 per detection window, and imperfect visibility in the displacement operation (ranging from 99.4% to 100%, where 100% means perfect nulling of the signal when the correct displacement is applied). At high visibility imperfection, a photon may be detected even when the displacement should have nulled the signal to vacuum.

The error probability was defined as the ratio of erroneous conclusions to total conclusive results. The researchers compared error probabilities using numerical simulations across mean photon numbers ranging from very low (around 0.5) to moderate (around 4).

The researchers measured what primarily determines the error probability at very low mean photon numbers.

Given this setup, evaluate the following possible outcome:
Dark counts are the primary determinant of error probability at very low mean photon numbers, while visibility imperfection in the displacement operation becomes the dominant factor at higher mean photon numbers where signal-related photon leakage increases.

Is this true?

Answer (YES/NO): YES